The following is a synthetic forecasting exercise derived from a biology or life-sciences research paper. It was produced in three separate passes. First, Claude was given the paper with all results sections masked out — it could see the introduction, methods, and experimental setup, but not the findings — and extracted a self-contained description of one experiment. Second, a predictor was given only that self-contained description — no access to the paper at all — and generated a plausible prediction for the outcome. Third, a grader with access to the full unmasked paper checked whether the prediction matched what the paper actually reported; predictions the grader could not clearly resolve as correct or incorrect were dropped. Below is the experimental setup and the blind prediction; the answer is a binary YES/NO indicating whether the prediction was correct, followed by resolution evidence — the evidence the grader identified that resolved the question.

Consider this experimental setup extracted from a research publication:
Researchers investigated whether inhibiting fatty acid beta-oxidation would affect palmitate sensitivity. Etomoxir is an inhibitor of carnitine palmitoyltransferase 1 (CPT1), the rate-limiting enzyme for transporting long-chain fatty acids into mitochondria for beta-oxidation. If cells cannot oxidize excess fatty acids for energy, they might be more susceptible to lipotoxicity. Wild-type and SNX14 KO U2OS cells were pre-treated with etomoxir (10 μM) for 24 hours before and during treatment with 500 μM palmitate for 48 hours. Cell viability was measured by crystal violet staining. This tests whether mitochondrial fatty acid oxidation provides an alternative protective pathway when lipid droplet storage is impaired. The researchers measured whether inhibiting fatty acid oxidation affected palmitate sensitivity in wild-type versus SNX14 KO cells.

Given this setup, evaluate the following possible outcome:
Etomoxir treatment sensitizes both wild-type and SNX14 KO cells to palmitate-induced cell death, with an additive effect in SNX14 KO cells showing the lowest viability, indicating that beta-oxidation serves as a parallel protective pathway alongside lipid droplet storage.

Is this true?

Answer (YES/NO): NO